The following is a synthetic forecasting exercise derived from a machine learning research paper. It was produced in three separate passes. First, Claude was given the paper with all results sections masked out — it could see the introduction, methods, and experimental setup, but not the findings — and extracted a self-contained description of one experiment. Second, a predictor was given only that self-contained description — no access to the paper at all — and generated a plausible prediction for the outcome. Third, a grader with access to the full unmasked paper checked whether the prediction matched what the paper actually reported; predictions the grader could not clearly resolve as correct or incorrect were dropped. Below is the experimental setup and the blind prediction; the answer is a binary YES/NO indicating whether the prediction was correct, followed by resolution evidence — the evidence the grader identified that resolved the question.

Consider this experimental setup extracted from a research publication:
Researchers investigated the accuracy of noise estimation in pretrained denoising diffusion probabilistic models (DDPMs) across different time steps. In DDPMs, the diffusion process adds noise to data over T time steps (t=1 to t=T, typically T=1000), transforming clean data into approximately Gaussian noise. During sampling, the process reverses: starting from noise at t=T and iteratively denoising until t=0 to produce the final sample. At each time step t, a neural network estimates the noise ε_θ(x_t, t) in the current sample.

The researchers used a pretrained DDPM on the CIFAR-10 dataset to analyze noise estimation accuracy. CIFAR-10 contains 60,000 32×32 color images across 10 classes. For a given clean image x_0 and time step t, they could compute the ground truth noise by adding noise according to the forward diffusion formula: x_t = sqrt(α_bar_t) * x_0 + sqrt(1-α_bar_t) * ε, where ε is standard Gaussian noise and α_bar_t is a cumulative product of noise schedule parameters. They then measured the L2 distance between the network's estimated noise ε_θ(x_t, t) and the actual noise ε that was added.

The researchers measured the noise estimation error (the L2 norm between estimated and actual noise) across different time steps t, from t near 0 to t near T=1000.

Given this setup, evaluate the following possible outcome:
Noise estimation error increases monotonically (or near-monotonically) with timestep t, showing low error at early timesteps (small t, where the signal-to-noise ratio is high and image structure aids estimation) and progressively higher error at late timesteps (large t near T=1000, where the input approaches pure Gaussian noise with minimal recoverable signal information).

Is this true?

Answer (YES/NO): NO